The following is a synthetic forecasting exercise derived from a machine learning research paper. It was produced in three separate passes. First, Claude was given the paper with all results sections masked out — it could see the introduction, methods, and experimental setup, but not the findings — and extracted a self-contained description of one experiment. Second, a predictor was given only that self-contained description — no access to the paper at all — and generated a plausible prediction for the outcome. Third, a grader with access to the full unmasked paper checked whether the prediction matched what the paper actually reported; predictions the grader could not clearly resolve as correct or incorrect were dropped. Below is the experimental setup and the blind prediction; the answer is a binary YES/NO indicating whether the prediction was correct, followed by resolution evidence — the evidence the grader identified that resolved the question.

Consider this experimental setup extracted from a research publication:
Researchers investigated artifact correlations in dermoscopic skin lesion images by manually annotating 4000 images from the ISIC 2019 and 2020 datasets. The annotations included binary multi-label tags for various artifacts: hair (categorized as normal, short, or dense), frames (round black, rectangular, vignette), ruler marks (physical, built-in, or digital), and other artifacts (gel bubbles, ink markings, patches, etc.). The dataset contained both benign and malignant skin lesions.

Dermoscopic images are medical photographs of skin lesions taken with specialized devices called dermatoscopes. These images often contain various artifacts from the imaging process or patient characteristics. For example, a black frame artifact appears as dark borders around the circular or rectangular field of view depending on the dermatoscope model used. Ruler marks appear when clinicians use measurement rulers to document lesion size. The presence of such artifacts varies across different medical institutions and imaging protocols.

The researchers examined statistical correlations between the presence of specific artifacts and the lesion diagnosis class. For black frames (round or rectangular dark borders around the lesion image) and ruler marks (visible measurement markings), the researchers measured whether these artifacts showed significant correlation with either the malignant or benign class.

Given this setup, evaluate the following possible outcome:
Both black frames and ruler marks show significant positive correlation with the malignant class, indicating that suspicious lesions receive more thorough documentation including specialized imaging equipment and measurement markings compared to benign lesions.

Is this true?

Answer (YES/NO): YES